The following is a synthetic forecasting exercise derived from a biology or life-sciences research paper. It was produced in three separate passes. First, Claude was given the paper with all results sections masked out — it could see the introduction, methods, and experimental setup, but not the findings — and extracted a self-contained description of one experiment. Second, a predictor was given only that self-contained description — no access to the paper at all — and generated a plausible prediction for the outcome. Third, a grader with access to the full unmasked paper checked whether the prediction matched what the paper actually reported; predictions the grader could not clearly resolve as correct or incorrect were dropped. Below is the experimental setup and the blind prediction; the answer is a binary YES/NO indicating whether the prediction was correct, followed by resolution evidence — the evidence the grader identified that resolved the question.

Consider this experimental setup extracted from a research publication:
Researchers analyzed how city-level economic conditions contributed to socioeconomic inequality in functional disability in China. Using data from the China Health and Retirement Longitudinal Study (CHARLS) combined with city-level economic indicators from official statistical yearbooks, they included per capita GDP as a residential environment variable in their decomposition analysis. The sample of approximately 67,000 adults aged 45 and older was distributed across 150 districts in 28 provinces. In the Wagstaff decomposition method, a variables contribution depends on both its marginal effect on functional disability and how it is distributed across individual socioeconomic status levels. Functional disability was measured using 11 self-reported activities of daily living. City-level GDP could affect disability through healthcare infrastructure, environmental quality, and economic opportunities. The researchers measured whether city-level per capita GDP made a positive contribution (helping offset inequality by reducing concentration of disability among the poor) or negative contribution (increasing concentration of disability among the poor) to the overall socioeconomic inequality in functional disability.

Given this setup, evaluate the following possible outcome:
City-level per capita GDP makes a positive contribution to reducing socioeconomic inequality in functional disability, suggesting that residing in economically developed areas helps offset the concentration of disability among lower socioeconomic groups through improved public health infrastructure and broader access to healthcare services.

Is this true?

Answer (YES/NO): NO